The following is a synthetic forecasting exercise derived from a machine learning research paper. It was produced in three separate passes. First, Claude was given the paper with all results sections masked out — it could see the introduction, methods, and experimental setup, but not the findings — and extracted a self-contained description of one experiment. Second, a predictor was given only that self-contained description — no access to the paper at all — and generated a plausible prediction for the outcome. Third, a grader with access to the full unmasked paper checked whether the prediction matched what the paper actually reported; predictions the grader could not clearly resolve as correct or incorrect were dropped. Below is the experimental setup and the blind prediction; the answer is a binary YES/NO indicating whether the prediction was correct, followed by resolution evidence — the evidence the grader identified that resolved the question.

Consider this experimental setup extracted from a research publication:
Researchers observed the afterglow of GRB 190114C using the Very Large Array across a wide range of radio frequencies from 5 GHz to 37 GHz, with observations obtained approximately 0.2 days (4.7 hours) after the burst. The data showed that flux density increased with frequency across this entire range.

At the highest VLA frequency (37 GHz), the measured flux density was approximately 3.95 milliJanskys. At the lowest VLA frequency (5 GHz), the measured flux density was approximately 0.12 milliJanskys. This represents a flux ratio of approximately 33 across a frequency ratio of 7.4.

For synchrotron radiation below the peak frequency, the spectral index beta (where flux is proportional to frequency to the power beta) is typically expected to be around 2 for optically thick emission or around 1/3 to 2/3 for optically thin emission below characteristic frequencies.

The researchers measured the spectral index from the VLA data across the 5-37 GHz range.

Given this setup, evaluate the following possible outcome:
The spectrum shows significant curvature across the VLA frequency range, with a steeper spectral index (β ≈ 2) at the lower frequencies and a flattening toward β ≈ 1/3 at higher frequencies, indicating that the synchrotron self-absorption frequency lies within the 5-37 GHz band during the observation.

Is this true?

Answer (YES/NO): YES